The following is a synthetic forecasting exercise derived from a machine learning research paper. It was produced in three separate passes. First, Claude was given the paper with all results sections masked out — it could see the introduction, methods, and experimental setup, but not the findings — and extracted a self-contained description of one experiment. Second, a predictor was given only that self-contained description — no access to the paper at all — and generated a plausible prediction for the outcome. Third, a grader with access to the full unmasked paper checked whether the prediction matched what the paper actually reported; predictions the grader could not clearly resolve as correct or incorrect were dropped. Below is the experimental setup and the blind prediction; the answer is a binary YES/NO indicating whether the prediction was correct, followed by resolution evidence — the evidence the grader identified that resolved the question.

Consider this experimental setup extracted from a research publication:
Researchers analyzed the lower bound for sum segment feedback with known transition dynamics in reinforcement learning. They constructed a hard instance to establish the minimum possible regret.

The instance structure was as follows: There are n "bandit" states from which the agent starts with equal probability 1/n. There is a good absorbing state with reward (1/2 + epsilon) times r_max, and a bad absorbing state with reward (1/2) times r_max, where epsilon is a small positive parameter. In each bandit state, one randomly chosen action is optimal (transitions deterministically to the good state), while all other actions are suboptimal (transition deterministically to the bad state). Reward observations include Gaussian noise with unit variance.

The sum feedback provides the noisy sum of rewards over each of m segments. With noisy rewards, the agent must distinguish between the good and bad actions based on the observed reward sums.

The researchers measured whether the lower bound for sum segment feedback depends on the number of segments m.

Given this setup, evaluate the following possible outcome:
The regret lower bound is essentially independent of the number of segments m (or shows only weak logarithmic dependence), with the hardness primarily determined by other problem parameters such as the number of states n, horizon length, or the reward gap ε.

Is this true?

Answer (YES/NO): YES